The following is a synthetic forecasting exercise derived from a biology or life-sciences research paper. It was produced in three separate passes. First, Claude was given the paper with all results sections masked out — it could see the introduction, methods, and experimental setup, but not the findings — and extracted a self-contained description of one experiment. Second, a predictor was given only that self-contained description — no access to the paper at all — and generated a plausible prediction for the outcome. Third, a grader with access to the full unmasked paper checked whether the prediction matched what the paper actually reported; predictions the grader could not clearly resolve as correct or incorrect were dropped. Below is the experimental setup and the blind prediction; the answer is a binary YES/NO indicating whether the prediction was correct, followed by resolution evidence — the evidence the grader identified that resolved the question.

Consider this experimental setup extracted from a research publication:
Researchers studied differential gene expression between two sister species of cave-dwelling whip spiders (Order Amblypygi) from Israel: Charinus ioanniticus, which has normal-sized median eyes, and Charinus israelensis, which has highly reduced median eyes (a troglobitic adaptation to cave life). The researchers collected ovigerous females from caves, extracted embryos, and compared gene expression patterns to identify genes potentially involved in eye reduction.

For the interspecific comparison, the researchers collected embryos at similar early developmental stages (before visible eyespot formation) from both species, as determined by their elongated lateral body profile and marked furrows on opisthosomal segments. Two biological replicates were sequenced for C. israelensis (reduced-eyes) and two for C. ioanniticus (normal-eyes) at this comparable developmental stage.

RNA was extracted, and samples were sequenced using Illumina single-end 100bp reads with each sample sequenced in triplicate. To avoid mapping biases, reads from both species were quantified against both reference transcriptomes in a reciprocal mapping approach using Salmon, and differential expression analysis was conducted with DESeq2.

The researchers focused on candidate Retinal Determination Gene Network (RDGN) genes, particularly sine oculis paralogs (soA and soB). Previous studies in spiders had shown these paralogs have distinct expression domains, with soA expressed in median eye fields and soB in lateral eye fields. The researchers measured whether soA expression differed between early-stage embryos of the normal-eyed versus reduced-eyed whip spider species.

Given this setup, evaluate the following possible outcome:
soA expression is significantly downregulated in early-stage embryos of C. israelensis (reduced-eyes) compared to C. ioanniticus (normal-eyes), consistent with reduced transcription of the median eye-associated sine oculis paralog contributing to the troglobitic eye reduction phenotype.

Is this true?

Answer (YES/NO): NO